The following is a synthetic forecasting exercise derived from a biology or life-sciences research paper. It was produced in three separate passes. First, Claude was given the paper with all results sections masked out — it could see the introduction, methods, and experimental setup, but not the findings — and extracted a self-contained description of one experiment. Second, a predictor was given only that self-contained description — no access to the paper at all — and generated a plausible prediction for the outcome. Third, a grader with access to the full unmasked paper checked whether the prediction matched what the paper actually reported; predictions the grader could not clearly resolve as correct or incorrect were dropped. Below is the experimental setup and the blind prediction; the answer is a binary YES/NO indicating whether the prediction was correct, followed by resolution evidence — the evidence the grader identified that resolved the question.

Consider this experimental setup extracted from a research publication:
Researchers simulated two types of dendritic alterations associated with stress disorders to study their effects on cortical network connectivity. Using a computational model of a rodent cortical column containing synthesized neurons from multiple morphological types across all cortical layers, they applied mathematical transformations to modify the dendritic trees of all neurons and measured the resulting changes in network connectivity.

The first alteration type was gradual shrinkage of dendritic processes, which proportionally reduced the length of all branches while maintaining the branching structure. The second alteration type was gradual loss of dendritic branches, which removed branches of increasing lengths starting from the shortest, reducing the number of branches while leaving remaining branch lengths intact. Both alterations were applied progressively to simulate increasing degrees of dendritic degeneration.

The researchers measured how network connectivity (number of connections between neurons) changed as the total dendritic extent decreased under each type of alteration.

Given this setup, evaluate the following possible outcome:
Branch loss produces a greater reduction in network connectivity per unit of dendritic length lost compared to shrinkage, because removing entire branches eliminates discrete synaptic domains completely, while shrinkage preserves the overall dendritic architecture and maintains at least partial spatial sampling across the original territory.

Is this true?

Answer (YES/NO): NO